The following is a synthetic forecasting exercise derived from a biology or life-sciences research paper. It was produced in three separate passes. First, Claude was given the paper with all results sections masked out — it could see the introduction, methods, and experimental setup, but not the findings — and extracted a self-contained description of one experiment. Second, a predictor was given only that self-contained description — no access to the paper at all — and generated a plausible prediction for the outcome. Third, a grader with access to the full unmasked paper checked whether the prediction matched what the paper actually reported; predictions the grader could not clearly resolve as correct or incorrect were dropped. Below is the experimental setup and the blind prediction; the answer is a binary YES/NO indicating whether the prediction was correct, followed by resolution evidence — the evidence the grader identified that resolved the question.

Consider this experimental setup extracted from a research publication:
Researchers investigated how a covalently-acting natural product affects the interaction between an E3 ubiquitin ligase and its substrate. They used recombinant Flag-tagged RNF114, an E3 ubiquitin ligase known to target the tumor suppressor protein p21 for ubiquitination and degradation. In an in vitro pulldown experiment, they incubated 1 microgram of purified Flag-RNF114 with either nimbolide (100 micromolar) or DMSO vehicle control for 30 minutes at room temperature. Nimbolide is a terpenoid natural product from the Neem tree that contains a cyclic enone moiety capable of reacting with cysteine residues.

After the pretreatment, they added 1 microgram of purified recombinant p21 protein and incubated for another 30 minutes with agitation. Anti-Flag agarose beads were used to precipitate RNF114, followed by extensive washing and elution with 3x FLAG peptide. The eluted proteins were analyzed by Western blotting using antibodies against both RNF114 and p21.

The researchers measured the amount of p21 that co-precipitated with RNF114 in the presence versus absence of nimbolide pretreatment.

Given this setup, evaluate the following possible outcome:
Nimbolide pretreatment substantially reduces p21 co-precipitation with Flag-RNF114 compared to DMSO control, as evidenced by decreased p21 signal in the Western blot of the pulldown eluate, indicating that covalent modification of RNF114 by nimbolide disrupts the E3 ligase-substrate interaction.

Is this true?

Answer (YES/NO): YES